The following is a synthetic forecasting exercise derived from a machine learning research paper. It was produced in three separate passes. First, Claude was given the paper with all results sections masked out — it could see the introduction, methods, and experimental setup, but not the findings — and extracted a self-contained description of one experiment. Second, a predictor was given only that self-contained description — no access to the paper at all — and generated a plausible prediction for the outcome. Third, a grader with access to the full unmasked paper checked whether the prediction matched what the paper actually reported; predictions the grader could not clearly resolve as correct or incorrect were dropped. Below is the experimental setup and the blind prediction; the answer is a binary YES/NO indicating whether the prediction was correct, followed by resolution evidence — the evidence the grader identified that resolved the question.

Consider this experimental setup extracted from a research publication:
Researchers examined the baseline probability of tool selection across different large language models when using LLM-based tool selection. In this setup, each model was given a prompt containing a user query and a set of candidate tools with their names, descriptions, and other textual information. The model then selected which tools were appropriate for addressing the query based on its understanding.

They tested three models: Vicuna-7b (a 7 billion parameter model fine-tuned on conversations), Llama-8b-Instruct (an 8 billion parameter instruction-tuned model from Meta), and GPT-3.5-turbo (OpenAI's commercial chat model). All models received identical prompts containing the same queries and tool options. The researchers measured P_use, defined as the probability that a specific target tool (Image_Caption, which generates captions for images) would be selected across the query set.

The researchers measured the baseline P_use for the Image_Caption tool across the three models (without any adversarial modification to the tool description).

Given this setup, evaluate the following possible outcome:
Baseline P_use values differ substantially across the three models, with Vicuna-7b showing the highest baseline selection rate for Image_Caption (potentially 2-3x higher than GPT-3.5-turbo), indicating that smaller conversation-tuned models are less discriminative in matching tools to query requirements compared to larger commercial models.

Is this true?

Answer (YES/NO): NO